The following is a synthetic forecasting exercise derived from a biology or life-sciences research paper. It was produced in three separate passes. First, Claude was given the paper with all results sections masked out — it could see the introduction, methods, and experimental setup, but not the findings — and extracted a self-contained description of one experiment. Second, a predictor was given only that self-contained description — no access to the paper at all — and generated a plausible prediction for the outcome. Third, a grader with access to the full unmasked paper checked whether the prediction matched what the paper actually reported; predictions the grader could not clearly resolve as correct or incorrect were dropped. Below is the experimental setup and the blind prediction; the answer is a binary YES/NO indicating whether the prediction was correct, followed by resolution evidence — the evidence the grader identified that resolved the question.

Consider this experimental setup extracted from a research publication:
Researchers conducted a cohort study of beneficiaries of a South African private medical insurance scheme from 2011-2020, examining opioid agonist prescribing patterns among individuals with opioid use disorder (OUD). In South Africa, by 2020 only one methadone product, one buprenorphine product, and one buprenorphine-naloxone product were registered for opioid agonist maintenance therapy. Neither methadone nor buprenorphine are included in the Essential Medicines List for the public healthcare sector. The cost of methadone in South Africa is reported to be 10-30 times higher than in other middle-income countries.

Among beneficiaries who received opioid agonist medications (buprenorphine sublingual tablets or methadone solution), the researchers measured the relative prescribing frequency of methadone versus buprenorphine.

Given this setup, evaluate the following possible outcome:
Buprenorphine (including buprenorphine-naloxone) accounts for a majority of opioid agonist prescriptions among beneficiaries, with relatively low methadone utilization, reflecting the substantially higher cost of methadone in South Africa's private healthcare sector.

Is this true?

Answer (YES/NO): NO